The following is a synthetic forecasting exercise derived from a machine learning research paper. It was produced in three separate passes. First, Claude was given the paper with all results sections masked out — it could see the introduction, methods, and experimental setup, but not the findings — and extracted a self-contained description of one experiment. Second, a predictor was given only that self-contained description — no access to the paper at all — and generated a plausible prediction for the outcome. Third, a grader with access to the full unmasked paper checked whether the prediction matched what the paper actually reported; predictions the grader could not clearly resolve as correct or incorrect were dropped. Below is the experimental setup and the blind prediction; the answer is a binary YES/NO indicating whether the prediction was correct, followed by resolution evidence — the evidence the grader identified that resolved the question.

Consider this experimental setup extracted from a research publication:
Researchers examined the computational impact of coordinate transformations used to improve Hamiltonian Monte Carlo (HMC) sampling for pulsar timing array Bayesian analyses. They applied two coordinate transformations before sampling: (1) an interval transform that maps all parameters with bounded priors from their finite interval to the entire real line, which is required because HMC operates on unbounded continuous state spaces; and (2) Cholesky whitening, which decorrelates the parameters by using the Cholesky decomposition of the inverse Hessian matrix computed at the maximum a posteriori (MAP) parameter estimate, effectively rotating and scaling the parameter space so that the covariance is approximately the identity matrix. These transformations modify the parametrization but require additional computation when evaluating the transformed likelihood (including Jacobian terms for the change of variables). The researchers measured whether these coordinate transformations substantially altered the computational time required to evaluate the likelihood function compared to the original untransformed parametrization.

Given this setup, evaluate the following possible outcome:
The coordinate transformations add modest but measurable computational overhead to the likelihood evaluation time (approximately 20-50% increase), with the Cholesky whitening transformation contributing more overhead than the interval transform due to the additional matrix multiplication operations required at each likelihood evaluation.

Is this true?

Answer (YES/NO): NO